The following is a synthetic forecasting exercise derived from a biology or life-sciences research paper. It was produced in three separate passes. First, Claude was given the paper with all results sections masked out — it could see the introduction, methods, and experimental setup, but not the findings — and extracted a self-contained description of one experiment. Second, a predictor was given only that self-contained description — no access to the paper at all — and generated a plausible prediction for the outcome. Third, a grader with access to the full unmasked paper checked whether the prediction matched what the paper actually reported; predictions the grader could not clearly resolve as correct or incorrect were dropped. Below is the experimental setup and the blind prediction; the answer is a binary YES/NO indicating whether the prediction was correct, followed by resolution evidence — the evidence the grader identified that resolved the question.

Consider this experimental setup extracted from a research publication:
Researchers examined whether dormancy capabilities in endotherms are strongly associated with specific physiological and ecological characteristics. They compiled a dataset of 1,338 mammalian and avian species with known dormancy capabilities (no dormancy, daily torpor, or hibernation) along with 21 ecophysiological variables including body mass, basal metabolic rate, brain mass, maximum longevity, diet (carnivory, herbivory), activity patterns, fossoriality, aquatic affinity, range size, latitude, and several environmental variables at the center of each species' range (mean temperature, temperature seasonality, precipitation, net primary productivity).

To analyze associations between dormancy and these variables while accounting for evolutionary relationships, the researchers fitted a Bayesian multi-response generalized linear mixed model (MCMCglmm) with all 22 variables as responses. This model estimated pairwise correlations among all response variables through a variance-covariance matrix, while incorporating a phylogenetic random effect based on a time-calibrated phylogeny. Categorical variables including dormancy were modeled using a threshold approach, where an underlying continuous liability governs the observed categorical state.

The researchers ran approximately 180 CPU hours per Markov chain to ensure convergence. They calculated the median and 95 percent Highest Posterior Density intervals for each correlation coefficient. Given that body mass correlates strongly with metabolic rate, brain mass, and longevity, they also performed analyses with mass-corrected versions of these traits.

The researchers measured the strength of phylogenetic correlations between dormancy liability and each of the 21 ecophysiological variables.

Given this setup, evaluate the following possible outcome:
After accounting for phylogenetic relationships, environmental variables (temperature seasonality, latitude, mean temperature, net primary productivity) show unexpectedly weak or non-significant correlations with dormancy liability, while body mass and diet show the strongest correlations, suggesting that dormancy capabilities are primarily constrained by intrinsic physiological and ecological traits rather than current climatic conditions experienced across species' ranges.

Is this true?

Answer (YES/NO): NO